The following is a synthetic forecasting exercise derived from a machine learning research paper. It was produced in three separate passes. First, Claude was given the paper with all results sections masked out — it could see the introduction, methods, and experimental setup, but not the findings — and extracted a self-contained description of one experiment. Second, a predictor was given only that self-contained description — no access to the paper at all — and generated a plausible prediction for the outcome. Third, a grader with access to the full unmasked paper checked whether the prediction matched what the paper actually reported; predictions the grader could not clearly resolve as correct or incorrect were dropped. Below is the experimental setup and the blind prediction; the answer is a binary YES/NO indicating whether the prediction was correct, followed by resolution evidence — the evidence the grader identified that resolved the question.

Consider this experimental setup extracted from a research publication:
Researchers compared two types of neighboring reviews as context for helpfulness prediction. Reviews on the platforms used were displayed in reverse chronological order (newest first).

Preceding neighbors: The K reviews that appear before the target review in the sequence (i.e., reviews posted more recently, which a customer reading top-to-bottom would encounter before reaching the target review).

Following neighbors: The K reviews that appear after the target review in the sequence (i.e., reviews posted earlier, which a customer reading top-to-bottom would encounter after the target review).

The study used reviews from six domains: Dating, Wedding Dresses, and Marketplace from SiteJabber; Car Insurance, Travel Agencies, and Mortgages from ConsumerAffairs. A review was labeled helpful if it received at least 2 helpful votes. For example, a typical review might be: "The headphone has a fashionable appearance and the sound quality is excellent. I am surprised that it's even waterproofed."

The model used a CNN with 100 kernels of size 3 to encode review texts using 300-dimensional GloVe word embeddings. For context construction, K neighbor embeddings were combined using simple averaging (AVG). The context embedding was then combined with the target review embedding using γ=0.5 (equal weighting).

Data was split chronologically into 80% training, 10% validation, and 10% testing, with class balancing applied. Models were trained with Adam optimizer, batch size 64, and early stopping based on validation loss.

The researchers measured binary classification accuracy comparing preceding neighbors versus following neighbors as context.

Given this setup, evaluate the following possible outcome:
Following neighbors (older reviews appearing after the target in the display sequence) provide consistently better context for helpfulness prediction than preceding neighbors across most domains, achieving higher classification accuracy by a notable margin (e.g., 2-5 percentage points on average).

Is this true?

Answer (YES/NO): NO